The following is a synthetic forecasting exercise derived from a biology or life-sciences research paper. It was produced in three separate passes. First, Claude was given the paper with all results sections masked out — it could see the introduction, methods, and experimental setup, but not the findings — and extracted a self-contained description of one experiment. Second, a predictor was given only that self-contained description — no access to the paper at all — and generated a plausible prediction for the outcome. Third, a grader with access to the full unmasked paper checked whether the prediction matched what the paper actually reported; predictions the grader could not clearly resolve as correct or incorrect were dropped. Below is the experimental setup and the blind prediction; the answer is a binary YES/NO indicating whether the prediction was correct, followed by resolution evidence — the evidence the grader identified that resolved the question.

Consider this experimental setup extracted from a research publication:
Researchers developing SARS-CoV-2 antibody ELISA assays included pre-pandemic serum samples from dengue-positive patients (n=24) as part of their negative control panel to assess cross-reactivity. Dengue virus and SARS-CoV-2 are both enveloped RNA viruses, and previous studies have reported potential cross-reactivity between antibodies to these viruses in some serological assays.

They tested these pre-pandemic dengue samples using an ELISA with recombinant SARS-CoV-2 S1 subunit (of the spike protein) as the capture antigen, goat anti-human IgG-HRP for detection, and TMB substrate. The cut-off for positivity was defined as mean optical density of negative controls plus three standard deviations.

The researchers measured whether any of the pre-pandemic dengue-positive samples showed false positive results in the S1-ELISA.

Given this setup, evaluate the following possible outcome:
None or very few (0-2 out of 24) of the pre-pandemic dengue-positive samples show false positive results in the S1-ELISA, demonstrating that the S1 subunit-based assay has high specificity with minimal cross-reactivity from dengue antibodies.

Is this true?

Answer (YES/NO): YES